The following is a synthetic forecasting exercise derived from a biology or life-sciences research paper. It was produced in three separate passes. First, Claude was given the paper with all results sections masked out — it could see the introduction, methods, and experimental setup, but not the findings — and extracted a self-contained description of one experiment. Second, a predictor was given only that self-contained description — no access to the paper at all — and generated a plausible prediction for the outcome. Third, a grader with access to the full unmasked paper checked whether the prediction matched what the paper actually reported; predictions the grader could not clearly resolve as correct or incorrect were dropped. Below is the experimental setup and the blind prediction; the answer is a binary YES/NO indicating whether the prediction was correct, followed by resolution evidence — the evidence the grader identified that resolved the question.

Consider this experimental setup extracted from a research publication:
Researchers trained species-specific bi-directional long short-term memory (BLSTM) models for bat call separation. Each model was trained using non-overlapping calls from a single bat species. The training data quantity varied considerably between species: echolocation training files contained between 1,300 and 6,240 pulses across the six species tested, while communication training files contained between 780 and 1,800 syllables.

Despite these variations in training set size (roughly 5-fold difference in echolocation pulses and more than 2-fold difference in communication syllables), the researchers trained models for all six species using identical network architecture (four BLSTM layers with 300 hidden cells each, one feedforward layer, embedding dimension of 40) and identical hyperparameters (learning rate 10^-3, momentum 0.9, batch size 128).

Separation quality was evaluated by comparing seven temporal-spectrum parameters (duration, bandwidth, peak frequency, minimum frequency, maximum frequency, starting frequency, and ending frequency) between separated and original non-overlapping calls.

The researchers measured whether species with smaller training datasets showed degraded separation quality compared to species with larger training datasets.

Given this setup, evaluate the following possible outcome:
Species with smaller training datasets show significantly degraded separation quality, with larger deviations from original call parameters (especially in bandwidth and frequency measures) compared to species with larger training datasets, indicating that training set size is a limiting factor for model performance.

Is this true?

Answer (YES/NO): NO